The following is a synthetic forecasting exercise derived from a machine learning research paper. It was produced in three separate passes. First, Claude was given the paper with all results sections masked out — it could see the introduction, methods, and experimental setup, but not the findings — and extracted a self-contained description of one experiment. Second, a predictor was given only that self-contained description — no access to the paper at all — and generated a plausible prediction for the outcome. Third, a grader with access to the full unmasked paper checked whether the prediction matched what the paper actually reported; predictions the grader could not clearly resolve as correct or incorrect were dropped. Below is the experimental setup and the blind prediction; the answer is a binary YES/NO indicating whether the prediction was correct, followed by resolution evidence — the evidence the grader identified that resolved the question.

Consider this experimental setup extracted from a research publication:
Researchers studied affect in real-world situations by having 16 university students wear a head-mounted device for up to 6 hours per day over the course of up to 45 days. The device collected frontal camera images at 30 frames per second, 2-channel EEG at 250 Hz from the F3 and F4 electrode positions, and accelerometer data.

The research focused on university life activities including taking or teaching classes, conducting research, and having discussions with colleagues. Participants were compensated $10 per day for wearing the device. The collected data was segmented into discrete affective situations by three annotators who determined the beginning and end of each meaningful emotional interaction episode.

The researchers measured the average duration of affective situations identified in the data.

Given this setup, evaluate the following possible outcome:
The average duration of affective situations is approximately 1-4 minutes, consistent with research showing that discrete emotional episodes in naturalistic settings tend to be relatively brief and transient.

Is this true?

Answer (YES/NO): NO